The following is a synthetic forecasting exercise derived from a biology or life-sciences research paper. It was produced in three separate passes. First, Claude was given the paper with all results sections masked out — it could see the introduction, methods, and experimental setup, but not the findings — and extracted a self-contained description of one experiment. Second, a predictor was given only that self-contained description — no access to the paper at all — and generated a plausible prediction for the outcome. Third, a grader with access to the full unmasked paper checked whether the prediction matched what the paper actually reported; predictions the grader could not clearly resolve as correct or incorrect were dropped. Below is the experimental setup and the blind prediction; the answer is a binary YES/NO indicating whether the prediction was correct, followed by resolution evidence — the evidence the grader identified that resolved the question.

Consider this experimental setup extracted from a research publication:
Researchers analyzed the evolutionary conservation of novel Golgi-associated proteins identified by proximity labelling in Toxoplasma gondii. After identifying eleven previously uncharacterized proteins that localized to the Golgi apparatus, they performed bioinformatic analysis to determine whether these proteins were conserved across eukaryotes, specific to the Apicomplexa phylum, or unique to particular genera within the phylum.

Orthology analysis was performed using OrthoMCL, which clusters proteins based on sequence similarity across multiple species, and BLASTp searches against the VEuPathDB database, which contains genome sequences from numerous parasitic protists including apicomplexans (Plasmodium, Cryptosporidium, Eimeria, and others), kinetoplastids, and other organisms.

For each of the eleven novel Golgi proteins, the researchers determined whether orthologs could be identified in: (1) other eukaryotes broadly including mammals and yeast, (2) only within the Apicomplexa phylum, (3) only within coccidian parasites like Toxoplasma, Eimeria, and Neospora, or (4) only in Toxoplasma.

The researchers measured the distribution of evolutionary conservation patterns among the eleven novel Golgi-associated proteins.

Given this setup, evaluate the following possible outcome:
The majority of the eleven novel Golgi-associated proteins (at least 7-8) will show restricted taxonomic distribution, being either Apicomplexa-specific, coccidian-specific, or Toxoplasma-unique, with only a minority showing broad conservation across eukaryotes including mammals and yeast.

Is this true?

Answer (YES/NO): NO